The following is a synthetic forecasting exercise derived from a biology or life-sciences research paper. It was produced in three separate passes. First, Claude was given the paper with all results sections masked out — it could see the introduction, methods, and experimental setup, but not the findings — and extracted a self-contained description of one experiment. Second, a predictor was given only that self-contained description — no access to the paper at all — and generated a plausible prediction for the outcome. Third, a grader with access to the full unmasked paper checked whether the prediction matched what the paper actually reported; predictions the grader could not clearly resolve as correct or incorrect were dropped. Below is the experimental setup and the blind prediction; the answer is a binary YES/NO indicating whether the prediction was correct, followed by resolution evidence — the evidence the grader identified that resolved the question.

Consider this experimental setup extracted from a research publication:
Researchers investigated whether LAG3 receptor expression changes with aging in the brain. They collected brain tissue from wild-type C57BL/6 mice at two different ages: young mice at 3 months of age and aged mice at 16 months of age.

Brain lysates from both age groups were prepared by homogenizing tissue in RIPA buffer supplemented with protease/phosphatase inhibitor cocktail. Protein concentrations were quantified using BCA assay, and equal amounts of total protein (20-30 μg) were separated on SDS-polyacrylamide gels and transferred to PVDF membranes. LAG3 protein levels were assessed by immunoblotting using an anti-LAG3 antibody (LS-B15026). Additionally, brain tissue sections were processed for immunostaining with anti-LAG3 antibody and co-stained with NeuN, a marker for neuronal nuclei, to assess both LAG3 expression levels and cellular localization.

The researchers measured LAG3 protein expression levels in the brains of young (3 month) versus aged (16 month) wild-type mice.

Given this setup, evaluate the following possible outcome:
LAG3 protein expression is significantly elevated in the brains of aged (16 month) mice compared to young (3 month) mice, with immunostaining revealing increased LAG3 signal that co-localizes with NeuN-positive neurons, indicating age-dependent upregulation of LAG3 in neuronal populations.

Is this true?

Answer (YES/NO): YES